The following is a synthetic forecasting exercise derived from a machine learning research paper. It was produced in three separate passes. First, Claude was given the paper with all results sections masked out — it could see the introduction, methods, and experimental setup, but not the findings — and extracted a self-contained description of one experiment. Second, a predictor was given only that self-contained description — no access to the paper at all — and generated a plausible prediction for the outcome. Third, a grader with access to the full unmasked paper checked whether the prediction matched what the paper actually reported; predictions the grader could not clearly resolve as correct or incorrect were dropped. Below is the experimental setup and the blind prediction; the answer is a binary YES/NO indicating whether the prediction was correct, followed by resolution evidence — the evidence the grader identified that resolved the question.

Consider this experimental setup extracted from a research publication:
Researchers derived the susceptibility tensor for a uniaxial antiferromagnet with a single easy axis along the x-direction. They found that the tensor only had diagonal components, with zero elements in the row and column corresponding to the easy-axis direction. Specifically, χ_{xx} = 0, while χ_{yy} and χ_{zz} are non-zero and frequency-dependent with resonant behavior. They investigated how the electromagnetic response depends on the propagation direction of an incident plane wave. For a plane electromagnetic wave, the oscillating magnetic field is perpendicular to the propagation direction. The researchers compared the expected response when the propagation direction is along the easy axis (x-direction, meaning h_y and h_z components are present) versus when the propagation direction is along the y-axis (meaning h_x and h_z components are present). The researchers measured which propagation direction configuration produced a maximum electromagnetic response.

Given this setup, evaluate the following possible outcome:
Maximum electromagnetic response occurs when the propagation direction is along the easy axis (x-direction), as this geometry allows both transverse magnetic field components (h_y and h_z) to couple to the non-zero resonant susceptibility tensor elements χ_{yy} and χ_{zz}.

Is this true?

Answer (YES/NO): YES